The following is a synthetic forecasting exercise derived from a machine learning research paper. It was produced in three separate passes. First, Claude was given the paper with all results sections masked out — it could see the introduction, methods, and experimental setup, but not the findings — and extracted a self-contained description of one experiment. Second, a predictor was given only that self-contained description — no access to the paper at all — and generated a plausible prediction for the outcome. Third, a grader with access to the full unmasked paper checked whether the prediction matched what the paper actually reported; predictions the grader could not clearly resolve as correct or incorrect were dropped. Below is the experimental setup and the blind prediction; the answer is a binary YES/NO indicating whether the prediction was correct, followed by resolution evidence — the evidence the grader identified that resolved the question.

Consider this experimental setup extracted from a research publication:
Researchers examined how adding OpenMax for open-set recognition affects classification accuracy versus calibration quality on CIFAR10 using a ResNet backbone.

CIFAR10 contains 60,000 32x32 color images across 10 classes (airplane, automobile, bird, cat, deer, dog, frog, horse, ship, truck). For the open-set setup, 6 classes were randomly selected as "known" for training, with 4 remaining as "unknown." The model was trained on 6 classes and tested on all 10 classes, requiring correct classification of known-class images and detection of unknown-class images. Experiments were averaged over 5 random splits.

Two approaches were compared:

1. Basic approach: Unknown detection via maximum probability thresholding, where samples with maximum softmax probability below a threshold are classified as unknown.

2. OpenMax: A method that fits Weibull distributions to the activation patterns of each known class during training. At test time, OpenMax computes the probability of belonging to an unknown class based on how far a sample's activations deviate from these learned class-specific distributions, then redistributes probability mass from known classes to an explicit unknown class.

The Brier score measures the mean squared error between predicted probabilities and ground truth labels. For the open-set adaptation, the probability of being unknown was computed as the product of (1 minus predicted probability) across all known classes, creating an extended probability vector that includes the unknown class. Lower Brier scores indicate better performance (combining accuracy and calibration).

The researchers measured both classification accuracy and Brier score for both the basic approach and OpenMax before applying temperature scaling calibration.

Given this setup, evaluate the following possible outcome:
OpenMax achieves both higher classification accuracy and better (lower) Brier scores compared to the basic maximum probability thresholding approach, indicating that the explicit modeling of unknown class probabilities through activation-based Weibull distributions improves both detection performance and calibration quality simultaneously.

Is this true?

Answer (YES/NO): NO